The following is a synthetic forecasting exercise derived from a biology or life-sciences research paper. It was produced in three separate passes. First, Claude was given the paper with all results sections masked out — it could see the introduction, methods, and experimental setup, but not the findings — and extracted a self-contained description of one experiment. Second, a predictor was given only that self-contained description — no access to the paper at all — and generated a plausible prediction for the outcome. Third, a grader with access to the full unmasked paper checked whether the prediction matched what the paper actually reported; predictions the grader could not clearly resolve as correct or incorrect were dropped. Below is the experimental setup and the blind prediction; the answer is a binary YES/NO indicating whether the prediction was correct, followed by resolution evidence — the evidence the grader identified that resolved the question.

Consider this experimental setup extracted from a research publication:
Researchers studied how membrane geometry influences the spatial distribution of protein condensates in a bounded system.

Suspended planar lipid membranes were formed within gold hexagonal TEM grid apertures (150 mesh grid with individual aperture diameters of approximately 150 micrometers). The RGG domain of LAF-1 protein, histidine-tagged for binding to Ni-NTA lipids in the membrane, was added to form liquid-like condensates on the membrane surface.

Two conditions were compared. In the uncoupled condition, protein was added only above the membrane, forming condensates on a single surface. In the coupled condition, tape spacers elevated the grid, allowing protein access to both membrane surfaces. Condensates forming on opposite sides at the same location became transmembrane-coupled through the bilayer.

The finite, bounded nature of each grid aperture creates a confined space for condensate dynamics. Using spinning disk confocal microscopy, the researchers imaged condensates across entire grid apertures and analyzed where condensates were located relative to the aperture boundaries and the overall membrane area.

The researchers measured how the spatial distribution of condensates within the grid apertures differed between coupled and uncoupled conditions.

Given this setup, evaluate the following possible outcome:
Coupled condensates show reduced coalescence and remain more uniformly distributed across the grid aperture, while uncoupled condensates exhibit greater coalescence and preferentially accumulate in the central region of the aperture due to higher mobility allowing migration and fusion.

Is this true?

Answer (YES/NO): NO